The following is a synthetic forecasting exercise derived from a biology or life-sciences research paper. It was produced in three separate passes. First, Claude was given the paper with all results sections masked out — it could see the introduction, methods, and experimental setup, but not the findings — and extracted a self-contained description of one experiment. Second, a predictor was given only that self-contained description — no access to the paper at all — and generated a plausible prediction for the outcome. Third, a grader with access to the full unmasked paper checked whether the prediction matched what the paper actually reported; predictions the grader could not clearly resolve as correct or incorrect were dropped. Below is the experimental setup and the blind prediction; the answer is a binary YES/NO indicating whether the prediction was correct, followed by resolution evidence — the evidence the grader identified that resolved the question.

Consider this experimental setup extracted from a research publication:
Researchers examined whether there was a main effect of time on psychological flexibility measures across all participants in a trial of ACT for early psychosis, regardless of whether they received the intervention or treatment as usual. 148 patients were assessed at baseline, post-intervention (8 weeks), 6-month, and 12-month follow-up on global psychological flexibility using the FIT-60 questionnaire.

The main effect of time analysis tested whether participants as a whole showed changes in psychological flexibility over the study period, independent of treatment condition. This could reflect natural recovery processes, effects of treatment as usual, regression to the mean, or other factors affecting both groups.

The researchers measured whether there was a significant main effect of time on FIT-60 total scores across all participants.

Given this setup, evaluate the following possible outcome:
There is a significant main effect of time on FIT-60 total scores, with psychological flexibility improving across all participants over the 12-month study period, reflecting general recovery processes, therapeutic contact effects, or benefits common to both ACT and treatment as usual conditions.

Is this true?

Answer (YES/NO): YES